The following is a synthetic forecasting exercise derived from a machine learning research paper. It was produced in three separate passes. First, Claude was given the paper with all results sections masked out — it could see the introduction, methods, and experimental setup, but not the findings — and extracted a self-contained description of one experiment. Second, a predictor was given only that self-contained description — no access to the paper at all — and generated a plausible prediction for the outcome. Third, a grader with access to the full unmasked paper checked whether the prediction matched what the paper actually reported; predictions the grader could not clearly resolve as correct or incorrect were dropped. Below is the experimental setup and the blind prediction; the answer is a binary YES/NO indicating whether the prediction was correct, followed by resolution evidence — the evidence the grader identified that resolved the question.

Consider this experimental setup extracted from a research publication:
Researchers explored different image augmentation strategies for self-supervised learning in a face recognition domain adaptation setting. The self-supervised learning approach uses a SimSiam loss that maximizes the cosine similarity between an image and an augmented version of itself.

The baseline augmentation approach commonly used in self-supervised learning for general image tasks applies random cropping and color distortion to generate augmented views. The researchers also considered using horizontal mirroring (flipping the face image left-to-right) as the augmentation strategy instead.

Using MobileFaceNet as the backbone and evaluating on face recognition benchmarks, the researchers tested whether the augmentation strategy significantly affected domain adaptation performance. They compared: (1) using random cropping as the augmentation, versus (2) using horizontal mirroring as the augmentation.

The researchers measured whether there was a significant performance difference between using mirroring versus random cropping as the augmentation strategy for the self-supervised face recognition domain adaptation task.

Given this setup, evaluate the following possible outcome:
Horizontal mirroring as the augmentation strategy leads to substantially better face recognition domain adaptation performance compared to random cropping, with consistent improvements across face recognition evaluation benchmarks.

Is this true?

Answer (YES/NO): NO